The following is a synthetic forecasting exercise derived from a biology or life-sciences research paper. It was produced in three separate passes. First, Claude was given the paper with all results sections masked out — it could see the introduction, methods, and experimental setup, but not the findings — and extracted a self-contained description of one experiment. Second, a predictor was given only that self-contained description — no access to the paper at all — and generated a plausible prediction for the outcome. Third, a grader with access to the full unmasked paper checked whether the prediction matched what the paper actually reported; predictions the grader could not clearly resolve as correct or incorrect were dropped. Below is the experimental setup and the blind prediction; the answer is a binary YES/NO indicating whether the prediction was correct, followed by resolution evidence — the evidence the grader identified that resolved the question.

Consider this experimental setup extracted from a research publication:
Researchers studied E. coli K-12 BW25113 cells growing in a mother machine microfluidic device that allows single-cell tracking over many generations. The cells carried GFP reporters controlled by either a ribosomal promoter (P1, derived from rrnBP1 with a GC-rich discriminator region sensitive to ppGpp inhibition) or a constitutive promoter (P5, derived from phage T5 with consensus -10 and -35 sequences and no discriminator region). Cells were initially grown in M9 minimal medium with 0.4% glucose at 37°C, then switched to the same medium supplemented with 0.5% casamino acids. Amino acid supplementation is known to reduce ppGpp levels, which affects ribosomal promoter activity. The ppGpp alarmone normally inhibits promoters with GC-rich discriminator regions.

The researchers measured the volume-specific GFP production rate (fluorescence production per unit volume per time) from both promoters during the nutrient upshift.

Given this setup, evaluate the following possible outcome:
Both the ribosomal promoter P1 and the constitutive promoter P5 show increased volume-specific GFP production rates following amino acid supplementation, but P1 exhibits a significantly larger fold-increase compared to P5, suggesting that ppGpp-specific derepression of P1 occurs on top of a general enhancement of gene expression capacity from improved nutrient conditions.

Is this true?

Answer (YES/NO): NO